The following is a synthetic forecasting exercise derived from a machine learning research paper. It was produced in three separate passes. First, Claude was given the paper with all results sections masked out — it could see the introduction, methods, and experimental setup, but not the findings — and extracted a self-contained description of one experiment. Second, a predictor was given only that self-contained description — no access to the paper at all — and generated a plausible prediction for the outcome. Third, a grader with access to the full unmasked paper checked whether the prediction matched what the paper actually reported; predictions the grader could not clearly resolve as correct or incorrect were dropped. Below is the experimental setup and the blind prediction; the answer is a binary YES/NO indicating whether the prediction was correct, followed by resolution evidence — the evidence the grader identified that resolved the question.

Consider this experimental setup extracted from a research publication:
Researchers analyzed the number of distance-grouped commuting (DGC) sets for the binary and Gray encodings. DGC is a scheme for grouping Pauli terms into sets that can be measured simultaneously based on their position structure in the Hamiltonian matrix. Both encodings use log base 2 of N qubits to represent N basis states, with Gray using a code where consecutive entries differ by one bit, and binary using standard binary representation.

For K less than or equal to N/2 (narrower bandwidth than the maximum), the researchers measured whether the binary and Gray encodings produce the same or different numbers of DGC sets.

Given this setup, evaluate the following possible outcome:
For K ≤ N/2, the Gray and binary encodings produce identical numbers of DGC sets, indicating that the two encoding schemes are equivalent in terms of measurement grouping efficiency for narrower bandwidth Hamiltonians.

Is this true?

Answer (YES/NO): YES